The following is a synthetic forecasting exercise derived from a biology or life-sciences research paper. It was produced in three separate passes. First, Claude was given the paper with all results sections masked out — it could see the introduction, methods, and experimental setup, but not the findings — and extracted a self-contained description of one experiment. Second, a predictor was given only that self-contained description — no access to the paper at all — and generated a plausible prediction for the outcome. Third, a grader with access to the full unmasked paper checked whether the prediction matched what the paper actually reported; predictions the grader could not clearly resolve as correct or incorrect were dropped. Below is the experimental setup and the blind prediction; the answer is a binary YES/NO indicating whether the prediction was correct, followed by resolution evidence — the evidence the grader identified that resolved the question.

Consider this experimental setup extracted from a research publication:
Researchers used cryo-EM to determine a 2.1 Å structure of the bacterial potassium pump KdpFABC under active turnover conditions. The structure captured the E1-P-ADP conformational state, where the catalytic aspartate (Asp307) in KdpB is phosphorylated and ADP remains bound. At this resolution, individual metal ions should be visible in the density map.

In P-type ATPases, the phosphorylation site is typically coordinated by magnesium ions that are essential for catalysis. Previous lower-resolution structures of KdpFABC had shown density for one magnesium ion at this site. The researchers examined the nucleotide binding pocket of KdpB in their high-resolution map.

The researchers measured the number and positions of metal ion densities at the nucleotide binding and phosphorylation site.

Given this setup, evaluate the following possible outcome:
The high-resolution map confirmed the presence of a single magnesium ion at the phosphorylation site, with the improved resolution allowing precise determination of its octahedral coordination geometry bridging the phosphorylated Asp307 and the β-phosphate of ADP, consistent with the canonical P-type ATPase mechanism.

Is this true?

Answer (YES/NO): NO